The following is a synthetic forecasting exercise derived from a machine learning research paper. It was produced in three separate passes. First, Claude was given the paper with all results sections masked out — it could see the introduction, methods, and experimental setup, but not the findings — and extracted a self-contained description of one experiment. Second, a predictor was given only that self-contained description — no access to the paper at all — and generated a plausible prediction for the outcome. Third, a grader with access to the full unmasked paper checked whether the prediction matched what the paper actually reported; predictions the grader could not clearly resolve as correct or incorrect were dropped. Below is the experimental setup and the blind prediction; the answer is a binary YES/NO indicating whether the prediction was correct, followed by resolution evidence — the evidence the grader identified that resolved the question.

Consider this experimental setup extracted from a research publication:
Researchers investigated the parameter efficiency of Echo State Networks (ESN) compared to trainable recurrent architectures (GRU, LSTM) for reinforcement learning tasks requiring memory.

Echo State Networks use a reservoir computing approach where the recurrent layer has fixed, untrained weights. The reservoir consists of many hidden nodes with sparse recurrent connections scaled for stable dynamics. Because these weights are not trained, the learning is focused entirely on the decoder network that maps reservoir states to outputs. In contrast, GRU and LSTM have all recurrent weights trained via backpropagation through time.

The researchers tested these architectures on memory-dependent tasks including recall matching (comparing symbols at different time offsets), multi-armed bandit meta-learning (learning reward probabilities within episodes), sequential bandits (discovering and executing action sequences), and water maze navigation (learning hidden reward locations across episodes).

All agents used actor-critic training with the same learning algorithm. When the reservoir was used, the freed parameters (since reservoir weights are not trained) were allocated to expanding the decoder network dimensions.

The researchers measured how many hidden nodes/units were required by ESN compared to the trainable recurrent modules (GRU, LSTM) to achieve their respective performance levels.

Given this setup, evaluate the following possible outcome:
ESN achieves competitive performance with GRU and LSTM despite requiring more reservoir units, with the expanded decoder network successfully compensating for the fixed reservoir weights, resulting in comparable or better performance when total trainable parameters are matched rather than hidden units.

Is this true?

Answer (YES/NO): YES